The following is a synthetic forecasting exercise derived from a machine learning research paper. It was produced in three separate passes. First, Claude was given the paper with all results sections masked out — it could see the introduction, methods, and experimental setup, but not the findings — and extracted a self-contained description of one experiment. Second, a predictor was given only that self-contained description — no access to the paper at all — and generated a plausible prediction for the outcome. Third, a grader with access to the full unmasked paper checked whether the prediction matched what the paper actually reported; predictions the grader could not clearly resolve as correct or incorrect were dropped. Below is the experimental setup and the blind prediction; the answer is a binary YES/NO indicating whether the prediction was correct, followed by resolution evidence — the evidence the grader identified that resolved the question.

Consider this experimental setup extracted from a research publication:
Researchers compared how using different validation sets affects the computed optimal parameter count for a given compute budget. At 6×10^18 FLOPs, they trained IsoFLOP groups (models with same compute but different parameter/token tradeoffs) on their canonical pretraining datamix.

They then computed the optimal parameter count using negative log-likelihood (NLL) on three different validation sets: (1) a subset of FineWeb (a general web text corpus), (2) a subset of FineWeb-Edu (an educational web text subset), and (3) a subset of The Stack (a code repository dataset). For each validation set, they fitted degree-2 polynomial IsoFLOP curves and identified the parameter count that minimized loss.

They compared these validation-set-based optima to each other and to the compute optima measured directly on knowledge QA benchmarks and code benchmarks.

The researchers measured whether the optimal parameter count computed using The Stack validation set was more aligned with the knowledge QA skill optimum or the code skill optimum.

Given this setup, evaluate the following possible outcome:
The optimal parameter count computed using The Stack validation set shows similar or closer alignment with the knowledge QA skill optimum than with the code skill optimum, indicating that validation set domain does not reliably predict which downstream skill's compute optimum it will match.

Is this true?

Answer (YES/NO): NO